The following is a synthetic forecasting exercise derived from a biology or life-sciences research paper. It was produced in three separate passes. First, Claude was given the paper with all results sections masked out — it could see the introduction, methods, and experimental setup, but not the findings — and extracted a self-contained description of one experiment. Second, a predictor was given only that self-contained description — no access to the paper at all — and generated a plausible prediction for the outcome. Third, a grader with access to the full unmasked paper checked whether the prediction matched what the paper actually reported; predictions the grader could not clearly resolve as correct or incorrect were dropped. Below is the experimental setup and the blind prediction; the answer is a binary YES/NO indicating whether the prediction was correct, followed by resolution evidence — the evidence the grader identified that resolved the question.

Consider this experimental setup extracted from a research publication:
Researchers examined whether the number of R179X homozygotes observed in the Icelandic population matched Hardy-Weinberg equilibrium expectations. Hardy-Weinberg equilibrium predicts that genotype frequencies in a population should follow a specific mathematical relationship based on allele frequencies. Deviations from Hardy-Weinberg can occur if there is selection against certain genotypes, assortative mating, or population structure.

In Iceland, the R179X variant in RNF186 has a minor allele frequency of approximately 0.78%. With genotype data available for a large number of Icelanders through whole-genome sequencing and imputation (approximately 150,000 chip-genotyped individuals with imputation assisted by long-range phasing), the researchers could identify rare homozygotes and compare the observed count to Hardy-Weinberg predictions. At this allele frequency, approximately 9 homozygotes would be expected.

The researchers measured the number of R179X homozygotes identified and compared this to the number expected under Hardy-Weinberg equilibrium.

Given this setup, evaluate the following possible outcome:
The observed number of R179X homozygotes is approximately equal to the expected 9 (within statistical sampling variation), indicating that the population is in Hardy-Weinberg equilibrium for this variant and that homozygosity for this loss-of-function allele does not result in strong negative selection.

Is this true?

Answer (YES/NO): YES